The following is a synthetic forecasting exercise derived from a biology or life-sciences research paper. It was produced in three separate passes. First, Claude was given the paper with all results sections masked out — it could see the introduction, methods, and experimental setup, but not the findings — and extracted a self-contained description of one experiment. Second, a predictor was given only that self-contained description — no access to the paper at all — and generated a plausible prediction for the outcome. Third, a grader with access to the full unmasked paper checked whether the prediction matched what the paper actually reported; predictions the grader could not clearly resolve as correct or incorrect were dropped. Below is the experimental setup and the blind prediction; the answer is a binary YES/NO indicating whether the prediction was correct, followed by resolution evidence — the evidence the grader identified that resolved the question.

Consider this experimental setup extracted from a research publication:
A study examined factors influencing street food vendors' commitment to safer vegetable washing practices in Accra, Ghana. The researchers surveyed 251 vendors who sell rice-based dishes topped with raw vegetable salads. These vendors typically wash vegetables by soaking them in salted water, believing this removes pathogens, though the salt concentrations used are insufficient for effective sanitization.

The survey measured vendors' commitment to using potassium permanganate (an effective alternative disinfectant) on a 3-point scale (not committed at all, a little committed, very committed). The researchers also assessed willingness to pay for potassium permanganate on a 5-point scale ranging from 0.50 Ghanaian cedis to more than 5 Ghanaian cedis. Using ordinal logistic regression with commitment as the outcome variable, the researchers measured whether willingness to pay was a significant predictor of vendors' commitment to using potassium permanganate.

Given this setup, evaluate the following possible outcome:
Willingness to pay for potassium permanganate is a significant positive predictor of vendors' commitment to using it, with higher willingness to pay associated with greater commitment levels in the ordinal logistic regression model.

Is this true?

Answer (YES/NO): NO